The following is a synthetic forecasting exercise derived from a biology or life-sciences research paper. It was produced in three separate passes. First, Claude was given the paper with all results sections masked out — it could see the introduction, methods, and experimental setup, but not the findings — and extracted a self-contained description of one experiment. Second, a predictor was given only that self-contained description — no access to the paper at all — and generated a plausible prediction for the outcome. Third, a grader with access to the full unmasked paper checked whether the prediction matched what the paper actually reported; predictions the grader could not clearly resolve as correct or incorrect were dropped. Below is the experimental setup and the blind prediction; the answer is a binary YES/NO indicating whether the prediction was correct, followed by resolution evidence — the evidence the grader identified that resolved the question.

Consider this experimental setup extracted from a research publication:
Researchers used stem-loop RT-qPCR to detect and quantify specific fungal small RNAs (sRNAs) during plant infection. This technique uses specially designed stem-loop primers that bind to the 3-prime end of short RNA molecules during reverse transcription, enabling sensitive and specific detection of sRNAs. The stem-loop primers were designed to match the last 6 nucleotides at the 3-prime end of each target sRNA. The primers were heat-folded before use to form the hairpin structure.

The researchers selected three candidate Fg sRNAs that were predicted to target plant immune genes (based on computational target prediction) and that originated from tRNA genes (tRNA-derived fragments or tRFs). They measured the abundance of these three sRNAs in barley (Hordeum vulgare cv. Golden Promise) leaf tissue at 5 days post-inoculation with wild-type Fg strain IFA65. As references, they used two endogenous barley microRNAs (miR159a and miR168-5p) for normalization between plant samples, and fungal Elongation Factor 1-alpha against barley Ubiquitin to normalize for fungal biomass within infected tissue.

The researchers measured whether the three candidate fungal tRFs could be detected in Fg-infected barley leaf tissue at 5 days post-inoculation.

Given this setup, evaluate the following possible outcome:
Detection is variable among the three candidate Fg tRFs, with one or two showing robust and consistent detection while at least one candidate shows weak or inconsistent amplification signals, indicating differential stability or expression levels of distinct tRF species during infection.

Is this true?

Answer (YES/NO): NO